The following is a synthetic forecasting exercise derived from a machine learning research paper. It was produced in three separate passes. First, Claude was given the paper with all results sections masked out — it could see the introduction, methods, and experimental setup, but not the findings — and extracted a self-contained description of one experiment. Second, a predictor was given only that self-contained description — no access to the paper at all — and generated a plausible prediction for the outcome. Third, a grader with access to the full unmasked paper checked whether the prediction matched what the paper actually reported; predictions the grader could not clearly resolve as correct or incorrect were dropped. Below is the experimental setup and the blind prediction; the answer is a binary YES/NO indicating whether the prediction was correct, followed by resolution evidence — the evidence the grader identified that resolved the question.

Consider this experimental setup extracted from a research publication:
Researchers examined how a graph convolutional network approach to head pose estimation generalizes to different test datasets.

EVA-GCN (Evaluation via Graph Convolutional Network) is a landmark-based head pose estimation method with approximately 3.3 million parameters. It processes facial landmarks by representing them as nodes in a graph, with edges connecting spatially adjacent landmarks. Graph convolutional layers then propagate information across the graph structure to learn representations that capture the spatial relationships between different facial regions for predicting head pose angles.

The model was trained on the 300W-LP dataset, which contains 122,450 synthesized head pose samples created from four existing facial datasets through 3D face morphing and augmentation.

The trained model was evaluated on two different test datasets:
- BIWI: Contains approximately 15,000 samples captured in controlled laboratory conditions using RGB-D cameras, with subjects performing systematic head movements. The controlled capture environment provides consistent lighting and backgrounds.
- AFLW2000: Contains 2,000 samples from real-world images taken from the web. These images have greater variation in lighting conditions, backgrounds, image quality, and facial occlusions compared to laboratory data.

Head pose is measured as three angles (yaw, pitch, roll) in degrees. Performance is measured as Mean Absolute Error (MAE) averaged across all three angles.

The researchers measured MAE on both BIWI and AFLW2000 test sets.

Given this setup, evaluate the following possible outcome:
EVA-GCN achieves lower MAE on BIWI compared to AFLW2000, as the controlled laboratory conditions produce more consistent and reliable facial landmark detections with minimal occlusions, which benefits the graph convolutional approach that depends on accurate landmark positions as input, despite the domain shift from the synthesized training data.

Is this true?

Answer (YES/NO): NO